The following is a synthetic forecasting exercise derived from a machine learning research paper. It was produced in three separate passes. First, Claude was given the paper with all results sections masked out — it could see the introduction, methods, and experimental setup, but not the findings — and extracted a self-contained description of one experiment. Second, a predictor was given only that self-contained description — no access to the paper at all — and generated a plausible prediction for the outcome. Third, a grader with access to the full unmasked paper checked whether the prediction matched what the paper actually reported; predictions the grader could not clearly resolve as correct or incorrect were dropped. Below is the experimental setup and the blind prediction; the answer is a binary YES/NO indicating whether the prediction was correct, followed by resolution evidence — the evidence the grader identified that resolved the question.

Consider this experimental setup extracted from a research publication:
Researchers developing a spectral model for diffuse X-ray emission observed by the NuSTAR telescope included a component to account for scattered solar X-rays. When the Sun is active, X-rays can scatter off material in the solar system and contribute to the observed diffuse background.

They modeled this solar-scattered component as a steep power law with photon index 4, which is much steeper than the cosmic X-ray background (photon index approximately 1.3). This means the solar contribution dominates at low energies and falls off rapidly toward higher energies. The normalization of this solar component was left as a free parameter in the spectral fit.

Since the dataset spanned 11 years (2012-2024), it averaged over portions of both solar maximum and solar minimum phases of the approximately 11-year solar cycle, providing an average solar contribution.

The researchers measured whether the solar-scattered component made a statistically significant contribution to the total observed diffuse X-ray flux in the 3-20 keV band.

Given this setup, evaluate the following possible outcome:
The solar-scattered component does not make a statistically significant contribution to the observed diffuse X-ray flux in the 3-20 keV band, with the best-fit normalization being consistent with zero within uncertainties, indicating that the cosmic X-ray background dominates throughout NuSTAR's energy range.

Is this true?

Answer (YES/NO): NO